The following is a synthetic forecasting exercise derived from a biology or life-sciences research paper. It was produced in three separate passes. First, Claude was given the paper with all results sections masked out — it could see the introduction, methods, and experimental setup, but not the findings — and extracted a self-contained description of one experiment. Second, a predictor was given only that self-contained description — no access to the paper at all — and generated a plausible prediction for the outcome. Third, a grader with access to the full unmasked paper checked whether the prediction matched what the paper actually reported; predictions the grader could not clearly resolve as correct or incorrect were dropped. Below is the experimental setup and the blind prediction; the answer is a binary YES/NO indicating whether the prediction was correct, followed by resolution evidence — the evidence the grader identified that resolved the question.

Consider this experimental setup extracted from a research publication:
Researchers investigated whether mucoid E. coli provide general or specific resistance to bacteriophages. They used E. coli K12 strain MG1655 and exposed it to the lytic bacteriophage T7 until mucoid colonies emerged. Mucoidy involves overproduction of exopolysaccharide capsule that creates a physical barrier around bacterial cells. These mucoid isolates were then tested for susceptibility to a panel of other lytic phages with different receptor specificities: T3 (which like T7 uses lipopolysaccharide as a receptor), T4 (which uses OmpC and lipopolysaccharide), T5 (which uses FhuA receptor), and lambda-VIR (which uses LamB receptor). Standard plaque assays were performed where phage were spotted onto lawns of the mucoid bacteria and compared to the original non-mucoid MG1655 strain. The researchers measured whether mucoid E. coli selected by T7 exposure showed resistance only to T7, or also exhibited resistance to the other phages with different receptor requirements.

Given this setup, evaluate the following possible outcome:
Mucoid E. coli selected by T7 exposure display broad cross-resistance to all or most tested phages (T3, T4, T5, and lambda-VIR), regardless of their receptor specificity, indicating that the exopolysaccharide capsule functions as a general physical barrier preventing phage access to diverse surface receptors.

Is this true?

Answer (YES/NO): YES